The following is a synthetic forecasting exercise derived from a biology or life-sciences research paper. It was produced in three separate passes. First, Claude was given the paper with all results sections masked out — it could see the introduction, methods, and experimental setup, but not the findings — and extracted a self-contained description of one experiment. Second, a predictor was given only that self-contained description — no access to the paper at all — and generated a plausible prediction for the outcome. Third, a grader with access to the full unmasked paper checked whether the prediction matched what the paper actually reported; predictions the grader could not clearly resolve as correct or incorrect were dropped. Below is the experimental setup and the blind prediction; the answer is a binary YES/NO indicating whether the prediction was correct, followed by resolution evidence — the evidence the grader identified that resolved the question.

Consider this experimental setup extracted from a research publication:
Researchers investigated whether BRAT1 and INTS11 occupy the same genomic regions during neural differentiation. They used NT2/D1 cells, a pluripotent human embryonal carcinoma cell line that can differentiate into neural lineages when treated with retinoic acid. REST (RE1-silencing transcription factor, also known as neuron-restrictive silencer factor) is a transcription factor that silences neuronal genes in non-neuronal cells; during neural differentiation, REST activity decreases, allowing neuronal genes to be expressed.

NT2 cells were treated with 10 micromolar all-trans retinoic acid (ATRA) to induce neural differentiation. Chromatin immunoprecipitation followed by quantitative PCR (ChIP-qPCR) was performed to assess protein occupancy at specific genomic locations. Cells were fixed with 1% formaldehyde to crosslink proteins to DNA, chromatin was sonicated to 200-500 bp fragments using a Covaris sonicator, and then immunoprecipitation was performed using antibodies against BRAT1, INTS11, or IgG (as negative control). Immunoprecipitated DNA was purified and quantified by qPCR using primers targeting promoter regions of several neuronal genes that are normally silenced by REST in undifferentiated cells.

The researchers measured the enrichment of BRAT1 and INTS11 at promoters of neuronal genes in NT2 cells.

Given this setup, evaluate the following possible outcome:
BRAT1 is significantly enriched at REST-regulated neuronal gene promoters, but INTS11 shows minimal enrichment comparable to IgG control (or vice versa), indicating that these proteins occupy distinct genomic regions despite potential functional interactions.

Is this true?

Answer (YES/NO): NO